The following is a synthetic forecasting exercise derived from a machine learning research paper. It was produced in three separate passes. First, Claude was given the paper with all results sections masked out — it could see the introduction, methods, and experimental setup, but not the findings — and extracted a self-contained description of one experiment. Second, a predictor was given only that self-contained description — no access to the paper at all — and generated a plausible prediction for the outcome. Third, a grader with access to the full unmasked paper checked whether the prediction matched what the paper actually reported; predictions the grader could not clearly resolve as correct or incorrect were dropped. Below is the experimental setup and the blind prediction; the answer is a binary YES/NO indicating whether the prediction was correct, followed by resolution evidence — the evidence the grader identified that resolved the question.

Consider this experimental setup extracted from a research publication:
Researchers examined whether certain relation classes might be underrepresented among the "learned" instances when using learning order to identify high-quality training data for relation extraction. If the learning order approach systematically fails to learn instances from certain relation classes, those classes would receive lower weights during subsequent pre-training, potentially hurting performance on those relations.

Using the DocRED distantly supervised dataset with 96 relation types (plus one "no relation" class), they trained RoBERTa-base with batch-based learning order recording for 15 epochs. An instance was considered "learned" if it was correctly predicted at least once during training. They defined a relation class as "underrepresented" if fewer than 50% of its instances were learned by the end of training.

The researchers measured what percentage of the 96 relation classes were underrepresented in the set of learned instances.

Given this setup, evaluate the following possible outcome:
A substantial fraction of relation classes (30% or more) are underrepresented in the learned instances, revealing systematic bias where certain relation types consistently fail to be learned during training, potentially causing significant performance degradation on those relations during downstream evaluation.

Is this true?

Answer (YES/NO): NO